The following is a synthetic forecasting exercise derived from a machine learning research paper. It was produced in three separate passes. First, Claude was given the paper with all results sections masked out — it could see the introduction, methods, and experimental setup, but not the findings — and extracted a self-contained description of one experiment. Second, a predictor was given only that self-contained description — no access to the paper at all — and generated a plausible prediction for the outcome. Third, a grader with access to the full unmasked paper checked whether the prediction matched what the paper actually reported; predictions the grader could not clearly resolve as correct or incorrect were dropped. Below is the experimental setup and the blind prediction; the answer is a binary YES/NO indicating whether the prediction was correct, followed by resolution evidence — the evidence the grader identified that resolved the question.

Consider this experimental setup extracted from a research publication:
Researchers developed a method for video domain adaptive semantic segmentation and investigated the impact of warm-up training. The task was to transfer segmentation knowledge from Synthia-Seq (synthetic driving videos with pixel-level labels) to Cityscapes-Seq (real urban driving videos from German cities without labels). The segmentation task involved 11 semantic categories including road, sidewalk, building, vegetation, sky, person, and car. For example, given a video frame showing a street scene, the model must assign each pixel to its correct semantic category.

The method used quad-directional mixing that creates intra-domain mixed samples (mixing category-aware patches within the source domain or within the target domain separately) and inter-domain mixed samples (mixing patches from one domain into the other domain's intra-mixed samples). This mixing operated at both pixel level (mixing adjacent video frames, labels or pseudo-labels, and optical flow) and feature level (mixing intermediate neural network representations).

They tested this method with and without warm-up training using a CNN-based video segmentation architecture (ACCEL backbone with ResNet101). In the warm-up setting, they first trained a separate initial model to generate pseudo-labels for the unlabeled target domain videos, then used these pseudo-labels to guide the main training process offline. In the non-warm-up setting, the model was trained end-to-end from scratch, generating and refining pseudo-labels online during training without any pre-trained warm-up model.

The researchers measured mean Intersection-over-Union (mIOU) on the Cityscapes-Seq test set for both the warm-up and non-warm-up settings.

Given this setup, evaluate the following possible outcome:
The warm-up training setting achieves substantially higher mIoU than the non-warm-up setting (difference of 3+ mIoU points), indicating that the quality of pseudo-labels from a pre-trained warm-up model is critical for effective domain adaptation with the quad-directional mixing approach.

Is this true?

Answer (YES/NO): NO